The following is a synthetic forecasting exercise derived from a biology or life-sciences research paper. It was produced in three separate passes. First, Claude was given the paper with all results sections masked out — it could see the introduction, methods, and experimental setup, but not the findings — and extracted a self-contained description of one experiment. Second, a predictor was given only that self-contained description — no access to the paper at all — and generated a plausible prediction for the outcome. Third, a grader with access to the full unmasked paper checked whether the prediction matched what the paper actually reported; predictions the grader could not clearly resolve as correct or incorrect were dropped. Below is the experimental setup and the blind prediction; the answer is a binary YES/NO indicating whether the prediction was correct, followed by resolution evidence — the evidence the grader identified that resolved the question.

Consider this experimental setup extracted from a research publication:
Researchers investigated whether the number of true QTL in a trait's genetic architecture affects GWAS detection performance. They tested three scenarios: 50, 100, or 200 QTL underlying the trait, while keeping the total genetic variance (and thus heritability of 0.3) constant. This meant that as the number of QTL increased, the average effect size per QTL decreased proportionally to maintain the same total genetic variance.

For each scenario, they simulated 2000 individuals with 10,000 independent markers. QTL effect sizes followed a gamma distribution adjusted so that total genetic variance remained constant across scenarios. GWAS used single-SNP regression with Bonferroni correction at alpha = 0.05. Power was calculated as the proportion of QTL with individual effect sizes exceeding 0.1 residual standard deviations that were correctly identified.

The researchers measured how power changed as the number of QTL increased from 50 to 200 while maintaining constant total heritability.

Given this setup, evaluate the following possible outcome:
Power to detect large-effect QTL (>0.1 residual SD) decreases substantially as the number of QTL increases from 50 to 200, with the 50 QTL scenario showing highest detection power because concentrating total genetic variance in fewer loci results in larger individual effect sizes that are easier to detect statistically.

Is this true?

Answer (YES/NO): YES